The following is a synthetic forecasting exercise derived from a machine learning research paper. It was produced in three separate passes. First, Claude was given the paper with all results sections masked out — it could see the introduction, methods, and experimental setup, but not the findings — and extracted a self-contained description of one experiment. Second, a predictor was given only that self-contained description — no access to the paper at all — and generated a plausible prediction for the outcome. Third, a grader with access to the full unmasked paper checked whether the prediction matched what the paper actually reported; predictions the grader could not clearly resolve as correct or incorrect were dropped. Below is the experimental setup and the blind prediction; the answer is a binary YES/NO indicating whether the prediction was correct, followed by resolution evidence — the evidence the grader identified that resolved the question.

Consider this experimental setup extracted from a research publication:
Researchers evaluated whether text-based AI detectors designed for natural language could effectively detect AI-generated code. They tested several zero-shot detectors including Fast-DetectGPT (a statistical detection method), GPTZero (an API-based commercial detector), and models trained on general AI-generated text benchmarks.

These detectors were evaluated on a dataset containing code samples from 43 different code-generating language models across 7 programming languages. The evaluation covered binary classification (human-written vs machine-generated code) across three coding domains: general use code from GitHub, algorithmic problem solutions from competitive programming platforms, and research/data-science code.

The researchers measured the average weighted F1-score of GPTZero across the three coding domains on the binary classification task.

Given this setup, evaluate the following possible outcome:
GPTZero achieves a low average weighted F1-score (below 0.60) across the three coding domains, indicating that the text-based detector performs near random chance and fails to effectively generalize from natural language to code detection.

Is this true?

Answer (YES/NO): YES